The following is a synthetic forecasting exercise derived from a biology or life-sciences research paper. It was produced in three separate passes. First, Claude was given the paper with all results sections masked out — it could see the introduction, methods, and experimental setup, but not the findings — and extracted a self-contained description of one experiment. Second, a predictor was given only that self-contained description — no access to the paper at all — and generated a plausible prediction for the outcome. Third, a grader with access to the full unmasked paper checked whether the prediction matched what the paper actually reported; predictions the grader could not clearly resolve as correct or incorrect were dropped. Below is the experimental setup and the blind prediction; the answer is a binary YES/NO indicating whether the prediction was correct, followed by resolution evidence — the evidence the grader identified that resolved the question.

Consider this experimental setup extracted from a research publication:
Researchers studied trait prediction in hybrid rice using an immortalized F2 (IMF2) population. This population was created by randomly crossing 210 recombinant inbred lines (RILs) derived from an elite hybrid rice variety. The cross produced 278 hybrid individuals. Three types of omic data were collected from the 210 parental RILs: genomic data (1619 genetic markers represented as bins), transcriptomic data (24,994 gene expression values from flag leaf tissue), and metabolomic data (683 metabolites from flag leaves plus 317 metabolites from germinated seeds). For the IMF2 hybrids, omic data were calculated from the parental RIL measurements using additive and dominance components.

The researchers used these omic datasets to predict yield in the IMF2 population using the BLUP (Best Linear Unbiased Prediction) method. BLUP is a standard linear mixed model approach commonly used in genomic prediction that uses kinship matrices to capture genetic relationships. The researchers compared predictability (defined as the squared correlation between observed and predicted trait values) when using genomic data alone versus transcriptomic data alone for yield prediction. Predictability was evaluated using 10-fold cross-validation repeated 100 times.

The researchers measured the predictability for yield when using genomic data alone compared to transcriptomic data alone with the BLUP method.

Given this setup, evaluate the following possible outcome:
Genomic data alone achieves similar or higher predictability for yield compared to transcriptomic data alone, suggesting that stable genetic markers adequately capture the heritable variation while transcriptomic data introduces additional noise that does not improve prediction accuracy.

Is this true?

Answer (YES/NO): YES